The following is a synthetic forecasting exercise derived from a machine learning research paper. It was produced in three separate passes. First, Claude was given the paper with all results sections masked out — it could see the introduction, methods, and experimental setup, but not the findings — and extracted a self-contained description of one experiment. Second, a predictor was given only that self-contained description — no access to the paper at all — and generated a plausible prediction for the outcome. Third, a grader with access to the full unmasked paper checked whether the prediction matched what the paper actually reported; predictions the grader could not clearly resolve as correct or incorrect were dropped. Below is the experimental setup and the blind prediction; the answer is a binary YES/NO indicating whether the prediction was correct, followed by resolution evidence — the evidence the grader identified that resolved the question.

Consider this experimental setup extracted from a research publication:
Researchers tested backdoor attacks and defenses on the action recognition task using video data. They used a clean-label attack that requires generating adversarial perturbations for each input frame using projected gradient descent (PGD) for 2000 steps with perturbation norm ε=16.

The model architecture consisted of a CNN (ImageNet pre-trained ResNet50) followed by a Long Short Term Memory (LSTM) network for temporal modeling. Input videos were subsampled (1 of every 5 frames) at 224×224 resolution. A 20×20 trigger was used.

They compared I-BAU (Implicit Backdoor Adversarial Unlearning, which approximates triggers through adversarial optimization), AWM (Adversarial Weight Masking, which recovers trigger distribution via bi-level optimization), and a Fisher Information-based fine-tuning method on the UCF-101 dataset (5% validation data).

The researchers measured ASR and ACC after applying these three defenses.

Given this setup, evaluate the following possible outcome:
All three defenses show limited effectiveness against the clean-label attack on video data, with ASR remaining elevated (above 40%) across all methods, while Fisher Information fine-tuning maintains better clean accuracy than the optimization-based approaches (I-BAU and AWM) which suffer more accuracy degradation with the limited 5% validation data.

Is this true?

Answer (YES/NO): NO